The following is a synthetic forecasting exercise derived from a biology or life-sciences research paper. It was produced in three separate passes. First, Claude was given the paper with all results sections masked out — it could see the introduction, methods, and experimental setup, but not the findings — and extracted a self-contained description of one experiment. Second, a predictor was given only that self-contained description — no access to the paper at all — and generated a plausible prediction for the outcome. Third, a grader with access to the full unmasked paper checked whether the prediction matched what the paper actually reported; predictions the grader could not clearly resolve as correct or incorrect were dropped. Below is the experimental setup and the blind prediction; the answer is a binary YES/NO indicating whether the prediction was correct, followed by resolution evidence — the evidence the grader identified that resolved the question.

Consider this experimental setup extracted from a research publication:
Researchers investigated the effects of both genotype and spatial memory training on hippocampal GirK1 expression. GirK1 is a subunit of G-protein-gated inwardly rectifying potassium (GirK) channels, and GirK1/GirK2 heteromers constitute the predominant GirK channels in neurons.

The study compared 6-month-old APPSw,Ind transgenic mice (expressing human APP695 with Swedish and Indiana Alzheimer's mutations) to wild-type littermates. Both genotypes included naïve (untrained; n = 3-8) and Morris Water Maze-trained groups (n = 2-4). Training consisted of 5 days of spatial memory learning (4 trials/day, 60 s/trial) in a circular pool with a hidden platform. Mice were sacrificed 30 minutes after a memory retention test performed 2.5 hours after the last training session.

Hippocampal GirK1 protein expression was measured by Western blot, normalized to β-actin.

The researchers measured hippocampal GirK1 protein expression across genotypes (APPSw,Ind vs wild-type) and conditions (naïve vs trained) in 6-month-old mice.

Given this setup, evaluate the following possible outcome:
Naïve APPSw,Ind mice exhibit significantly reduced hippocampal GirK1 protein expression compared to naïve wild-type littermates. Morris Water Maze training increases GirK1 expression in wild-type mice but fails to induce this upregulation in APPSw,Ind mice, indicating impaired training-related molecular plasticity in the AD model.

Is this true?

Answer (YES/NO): NO